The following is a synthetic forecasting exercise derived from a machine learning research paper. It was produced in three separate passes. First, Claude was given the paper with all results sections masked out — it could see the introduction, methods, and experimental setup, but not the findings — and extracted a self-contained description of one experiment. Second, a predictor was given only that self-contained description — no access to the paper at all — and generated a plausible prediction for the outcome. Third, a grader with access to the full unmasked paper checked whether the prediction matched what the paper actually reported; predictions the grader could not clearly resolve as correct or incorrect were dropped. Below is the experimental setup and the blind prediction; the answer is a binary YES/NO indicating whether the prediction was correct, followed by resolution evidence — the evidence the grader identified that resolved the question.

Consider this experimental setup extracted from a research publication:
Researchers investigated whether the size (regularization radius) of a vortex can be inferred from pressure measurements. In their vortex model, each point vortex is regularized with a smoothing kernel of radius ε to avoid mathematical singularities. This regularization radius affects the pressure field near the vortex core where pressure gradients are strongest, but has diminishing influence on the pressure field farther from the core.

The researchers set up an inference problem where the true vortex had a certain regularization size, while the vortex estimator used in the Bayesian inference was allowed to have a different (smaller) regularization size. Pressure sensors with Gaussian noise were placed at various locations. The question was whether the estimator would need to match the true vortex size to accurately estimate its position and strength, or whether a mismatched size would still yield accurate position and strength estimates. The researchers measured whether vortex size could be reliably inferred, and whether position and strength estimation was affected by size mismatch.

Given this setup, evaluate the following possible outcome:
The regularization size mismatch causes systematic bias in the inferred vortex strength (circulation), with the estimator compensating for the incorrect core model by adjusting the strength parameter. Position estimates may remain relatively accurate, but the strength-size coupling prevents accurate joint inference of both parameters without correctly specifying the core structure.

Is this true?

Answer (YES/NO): NO